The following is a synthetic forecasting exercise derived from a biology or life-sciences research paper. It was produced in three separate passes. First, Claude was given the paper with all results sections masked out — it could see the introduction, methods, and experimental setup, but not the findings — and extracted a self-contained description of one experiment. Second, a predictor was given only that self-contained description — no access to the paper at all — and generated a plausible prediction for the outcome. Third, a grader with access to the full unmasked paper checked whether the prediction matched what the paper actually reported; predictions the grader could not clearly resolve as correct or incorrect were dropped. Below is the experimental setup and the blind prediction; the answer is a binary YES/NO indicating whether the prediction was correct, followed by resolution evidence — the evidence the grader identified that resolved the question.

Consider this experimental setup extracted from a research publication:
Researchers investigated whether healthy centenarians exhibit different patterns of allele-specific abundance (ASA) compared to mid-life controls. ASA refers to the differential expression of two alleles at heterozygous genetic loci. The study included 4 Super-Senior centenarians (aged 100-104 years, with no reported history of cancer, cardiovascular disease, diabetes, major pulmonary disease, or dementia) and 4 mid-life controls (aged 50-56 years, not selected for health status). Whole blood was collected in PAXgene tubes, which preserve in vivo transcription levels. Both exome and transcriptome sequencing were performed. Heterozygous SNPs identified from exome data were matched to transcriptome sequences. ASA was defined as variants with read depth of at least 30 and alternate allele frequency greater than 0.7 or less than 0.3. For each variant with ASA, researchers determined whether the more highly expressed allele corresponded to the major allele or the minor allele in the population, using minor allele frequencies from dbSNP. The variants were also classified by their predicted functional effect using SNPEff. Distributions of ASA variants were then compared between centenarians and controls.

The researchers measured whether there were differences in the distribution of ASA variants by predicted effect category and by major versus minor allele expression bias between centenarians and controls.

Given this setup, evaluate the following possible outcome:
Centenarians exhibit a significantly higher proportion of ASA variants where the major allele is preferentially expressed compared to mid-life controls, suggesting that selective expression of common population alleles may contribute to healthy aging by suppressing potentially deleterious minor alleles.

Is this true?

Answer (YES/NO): NO